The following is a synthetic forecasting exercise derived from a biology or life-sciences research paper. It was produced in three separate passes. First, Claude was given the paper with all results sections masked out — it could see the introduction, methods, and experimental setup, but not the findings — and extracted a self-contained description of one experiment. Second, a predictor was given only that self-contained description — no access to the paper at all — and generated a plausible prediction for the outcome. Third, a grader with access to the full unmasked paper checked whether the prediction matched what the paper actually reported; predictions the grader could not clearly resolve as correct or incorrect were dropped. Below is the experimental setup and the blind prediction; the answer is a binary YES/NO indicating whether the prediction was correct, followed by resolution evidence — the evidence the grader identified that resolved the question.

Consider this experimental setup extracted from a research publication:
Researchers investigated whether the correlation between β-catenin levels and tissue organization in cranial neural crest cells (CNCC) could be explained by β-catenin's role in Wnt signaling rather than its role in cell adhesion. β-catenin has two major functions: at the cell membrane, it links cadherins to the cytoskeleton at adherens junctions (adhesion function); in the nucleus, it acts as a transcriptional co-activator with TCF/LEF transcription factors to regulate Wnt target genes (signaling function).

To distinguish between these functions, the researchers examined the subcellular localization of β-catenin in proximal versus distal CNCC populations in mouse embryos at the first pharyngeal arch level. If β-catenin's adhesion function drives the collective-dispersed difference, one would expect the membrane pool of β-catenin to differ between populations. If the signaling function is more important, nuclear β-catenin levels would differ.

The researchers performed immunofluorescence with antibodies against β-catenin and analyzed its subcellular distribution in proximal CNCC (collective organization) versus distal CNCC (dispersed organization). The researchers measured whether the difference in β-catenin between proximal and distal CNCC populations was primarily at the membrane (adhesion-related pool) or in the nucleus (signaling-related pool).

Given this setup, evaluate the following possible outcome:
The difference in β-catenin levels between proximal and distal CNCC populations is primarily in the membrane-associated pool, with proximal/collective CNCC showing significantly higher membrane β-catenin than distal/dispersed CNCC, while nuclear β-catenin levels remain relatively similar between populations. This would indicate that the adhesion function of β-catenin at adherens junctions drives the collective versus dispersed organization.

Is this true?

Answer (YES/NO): YES